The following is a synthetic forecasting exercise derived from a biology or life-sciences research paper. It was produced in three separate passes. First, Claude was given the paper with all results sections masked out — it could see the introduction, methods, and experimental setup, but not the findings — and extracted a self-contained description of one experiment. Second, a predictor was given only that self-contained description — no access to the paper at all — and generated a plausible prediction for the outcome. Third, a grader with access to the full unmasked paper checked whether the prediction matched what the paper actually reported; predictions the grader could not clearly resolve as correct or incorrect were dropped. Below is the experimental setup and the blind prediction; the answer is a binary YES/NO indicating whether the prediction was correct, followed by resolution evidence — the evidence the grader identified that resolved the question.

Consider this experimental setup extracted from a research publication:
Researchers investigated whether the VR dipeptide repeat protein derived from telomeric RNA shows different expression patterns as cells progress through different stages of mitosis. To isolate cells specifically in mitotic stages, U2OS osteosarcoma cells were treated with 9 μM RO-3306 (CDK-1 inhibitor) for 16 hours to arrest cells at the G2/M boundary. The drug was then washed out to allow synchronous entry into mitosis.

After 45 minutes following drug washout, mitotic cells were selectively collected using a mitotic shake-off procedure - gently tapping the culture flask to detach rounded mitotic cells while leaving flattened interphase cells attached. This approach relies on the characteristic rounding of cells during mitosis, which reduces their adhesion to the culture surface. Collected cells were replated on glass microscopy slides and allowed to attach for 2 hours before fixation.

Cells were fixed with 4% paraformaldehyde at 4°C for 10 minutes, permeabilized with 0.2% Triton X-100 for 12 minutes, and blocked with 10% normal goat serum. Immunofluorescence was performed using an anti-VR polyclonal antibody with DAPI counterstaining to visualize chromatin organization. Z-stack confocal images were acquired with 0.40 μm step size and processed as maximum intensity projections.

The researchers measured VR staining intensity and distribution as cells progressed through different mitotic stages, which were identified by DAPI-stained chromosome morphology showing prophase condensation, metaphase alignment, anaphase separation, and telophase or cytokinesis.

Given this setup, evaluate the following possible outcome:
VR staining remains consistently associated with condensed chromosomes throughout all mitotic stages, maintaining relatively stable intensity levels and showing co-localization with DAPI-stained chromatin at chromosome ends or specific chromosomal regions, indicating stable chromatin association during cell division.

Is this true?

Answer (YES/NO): NO